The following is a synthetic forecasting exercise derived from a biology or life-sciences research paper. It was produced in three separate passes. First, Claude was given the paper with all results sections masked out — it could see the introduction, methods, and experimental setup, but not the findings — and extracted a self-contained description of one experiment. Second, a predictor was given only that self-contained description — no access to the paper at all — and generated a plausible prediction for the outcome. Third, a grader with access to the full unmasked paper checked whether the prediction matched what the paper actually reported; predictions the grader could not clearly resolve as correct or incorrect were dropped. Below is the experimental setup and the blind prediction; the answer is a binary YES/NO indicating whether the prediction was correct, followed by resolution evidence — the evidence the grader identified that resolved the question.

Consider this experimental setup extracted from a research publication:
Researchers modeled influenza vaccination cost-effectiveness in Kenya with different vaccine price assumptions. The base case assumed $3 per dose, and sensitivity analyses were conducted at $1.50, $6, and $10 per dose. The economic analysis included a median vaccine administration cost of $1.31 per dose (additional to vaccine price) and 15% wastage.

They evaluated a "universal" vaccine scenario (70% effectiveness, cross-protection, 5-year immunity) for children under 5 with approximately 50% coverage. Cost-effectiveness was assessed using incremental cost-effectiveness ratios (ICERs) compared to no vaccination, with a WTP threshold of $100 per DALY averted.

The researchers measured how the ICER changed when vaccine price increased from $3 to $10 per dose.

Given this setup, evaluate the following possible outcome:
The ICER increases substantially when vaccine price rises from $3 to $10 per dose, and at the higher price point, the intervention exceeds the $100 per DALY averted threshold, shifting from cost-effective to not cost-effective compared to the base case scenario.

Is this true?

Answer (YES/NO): NO